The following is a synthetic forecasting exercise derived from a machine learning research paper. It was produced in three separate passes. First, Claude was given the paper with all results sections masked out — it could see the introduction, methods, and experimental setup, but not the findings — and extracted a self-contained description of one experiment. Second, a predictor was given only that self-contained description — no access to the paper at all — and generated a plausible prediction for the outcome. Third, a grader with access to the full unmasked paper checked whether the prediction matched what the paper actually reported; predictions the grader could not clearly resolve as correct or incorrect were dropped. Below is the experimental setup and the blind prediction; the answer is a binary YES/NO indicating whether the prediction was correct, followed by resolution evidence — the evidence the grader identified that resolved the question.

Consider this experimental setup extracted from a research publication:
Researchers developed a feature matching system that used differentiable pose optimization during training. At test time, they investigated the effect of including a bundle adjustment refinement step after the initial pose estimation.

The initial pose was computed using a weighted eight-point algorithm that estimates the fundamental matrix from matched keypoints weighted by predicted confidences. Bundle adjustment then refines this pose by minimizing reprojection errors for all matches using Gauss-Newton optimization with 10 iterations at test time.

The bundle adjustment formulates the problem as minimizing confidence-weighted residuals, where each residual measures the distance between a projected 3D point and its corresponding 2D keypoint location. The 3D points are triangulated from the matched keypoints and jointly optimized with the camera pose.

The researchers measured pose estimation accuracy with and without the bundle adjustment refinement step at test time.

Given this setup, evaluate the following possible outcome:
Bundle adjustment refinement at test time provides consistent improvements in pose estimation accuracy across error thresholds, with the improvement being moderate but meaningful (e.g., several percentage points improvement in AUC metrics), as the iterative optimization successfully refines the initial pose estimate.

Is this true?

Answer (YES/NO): YES